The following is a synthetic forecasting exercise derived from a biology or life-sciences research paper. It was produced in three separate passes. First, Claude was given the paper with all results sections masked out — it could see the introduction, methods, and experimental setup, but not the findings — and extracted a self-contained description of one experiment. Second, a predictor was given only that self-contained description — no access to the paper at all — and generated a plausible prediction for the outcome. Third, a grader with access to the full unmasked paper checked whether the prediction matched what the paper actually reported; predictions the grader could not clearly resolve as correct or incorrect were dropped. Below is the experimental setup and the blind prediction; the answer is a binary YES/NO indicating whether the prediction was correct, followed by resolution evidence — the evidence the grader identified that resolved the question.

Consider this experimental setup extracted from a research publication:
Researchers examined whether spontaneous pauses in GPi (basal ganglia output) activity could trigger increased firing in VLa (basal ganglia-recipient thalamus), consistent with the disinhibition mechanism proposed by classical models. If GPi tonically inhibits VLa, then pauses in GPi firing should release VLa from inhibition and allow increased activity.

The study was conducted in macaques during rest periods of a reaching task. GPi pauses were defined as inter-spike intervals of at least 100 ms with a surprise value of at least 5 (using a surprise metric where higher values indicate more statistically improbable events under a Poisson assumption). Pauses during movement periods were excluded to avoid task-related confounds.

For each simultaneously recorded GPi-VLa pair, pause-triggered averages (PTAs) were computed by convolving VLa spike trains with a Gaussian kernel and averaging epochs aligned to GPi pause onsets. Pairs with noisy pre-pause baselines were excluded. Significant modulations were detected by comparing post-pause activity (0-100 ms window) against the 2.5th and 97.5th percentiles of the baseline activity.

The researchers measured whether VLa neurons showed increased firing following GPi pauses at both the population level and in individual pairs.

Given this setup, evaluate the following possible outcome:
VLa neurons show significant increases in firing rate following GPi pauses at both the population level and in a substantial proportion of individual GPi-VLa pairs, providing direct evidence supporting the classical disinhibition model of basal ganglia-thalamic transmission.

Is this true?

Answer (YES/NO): NO